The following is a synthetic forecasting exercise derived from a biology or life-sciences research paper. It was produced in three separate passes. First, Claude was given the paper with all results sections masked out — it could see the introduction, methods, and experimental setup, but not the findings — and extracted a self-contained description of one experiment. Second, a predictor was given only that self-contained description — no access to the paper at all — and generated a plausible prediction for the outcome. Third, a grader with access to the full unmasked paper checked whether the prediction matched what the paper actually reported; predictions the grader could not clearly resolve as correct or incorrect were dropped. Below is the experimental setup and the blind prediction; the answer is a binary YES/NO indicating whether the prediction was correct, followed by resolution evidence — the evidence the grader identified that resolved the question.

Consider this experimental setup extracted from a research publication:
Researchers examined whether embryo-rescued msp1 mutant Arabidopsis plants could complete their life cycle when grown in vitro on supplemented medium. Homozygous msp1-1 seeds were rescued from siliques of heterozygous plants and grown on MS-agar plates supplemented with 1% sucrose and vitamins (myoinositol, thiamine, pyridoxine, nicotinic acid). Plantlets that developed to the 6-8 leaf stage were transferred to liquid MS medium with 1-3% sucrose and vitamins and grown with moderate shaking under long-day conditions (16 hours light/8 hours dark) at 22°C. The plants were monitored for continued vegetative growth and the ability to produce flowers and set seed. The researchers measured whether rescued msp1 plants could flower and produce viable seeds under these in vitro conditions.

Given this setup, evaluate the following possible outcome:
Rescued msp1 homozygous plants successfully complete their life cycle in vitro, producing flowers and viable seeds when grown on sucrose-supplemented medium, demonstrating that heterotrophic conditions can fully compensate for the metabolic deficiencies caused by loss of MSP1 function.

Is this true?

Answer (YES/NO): NO